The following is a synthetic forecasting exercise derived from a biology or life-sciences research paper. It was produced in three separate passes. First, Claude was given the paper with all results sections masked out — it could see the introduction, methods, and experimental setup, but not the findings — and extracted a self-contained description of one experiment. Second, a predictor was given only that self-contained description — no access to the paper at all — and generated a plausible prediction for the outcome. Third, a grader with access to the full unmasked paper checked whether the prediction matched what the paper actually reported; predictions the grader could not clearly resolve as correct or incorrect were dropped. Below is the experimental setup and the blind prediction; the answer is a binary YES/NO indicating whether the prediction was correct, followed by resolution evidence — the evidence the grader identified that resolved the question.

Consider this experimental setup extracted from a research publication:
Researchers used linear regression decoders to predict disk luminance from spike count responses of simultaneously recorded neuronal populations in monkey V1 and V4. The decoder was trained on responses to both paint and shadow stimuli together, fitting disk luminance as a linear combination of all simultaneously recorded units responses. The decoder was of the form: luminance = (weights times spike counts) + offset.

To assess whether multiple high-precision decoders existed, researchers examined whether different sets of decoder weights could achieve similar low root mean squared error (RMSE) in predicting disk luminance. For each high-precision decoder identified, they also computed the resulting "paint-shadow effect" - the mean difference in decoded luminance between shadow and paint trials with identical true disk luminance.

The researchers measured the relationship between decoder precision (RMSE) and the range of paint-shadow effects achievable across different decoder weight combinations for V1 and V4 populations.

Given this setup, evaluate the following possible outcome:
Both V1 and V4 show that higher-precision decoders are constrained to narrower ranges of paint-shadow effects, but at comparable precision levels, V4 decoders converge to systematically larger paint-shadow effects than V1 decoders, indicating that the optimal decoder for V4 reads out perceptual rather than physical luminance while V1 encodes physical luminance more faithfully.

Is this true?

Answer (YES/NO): NO